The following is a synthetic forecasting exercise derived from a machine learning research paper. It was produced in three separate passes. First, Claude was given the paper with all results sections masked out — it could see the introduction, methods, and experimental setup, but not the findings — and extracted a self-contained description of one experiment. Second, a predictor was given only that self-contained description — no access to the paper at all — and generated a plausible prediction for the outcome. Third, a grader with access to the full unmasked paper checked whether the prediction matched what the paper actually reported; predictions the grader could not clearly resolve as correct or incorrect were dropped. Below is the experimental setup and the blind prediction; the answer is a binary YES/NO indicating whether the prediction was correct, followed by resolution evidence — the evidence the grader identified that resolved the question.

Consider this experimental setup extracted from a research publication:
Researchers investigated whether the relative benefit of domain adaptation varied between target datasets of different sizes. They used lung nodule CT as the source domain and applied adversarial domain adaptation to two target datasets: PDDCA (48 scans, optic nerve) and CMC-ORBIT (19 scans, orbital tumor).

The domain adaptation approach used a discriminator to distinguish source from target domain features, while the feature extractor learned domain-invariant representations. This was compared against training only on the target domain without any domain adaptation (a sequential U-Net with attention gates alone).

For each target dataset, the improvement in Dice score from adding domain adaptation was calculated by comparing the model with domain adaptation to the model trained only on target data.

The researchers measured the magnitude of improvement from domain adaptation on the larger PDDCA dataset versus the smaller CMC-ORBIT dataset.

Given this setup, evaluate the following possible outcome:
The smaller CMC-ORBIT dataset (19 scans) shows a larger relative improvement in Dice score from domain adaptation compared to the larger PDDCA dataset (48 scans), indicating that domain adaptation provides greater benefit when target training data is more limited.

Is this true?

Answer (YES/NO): YES